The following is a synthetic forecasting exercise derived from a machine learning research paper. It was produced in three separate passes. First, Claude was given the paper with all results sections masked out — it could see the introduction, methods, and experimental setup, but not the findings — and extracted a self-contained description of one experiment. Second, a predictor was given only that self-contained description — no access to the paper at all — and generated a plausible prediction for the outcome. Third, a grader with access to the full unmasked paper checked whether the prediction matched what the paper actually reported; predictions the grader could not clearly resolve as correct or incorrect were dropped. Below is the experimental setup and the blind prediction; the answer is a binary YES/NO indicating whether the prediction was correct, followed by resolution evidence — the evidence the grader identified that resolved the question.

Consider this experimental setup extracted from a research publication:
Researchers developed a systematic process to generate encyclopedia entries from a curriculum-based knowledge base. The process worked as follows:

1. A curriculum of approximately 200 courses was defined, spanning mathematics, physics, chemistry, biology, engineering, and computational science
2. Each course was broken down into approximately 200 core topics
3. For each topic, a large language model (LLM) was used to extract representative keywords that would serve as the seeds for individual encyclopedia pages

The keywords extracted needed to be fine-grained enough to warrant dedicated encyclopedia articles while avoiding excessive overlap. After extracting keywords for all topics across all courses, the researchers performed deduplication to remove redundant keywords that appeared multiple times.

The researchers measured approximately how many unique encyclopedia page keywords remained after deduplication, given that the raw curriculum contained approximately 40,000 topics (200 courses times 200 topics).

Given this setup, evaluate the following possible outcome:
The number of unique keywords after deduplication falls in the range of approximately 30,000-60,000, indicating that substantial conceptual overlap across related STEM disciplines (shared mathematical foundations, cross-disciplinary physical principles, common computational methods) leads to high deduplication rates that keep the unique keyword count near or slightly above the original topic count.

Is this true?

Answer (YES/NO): NO